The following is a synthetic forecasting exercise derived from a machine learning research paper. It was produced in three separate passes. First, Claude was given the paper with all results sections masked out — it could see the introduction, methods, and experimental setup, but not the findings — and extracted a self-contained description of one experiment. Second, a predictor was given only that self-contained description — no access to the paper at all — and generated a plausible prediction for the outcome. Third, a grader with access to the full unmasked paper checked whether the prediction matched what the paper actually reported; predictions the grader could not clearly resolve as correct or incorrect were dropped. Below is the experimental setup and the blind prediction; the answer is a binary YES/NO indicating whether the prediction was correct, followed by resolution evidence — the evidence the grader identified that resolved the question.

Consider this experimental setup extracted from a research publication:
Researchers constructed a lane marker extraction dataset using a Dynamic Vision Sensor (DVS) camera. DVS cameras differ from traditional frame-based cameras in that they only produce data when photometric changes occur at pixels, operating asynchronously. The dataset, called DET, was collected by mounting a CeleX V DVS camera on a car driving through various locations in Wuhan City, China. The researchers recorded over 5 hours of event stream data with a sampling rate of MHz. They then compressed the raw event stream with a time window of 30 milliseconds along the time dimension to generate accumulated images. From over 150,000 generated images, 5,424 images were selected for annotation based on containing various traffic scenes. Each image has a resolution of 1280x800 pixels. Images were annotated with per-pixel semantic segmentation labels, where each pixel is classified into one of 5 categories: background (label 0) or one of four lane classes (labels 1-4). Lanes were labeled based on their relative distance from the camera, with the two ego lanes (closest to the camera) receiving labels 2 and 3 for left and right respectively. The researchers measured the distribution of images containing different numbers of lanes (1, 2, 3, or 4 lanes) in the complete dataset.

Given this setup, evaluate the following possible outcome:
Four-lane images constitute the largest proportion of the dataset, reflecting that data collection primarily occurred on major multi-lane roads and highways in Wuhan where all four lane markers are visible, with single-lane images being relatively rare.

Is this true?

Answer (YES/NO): YES